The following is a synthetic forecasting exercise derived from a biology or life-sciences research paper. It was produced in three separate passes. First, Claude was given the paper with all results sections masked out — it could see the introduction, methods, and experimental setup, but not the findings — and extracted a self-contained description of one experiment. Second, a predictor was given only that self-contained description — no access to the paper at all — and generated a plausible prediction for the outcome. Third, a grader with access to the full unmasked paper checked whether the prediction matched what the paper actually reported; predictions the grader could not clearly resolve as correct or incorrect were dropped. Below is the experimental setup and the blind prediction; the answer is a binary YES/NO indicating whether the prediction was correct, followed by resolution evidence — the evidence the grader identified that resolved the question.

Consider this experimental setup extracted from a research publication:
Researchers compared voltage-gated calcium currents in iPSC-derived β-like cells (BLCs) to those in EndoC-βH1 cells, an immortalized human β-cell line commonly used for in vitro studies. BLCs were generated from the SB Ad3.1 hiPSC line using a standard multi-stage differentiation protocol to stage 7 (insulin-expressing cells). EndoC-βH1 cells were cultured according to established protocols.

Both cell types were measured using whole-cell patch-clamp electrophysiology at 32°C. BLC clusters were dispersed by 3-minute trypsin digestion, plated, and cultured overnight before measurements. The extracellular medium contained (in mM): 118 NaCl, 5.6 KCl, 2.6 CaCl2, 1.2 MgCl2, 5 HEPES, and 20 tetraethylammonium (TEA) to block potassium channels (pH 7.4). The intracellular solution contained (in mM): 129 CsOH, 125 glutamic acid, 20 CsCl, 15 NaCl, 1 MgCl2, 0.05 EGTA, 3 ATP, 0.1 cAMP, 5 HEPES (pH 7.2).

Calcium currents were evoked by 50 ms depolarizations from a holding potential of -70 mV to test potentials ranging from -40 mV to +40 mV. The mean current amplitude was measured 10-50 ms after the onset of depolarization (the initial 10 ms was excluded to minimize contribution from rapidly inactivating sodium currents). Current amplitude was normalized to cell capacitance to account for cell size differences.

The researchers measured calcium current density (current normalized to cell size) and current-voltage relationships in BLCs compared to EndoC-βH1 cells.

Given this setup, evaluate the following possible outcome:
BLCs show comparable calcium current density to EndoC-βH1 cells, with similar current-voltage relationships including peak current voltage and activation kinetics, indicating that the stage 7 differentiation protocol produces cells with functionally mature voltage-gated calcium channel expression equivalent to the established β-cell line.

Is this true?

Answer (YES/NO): NO